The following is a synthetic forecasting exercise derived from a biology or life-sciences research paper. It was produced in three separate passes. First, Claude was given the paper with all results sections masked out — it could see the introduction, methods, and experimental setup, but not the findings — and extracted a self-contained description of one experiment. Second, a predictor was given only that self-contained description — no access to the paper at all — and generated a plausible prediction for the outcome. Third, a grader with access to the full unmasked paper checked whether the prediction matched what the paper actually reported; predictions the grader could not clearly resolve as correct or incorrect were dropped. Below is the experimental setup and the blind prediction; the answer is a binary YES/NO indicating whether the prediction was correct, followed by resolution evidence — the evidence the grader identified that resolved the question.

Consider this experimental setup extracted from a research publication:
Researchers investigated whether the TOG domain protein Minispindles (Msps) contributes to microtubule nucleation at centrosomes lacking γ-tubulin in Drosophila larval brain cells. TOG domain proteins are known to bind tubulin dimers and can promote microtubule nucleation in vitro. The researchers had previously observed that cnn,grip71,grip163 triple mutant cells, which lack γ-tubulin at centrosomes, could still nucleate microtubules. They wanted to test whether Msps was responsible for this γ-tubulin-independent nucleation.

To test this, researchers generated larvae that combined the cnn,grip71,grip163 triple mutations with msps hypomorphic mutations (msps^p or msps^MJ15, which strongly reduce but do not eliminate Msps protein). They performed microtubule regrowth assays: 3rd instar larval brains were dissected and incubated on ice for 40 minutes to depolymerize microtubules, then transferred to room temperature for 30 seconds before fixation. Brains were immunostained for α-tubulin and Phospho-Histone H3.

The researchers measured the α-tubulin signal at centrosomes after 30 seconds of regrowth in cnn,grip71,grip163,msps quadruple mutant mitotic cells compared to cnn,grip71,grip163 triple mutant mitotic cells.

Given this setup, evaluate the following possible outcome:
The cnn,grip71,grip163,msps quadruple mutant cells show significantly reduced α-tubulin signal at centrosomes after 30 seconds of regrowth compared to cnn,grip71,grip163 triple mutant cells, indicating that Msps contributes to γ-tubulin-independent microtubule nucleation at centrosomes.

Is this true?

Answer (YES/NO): YES